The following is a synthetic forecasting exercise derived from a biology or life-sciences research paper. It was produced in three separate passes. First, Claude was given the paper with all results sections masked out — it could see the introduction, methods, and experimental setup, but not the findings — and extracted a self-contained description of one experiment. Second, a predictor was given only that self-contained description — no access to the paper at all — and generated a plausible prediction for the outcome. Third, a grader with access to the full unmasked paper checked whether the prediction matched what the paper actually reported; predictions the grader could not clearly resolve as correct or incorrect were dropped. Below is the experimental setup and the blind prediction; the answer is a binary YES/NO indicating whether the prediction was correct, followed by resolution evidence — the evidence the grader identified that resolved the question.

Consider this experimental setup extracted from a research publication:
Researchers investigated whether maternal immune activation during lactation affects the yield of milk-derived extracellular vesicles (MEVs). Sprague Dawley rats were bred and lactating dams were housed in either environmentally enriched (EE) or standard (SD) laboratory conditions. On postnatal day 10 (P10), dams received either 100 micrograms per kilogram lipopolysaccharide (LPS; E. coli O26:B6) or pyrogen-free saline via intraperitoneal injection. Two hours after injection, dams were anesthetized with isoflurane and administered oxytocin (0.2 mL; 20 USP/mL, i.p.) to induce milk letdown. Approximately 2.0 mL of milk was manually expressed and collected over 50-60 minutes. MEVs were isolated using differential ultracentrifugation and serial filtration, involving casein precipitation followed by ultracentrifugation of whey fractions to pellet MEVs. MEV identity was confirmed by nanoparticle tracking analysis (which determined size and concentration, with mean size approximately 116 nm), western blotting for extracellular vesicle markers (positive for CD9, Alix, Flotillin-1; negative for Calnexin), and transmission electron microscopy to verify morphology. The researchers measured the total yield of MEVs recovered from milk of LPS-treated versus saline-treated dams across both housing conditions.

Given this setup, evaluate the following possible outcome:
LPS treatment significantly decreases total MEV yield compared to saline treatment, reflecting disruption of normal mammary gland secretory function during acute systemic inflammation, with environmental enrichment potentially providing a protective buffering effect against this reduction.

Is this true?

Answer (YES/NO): NO